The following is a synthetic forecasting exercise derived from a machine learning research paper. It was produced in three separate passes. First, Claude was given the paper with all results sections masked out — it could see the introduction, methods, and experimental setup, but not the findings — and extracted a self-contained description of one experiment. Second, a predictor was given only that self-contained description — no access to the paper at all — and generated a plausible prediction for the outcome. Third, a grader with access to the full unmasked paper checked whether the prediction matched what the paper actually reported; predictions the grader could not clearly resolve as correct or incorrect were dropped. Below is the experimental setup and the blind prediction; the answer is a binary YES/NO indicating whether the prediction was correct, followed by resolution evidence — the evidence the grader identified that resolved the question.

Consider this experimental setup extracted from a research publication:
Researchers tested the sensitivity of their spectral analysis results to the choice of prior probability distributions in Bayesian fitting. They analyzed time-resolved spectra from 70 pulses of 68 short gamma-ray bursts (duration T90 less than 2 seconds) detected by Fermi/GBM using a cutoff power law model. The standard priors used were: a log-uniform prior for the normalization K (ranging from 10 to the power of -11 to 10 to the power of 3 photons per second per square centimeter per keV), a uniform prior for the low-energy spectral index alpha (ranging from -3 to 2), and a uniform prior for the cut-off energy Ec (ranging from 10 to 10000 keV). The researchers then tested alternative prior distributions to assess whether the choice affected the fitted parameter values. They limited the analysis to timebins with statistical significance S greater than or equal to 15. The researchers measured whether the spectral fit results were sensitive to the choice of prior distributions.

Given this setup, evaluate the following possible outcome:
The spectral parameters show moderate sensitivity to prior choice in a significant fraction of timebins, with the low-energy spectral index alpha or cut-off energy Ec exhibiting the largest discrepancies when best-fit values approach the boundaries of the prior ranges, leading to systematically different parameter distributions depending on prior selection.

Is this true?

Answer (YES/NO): NO